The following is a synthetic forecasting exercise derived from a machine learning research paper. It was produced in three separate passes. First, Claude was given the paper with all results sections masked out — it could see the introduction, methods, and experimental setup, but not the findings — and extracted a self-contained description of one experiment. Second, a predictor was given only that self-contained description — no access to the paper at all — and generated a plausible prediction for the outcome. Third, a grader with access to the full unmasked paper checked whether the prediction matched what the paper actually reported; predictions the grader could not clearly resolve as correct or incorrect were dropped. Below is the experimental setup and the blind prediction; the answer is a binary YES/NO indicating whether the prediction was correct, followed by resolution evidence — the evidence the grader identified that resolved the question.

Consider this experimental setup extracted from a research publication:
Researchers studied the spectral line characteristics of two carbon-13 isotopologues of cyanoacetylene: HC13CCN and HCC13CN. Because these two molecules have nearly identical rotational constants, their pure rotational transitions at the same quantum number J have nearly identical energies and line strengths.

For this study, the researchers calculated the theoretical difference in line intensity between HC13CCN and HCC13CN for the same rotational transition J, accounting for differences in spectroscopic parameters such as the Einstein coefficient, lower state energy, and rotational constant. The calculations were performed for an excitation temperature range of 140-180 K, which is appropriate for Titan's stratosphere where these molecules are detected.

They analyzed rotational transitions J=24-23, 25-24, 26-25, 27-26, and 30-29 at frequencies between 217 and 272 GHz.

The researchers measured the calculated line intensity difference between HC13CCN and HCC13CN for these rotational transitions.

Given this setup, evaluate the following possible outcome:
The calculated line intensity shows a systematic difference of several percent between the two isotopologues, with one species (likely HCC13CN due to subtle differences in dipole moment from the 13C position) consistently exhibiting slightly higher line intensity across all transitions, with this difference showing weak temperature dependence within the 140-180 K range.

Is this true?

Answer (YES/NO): NO